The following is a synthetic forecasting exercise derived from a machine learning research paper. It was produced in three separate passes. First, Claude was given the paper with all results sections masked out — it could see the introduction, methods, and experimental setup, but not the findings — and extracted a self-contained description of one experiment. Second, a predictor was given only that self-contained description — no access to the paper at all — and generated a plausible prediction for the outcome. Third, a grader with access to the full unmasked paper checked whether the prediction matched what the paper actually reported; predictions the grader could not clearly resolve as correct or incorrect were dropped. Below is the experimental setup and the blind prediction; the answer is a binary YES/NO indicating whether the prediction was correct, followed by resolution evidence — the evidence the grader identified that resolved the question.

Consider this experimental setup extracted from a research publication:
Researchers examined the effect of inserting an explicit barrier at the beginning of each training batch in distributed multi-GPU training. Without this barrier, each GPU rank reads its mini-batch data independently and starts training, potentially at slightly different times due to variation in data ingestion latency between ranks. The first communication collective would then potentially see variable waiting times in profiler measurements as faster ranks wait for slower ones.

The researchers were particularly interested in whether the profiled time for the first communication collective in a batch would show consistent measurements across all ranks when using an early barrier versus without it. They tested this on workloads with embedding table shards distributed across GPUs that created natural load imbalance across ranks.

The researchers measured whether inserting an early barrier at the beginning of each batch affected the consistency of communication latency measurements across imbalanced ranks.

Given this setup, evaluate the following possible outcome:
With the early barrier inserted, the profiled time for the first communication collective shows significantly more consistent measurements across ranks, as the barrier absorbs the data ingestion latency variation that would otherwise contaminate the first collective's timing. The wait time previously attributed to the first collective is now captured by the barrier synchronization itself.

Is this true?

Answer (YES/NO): YES